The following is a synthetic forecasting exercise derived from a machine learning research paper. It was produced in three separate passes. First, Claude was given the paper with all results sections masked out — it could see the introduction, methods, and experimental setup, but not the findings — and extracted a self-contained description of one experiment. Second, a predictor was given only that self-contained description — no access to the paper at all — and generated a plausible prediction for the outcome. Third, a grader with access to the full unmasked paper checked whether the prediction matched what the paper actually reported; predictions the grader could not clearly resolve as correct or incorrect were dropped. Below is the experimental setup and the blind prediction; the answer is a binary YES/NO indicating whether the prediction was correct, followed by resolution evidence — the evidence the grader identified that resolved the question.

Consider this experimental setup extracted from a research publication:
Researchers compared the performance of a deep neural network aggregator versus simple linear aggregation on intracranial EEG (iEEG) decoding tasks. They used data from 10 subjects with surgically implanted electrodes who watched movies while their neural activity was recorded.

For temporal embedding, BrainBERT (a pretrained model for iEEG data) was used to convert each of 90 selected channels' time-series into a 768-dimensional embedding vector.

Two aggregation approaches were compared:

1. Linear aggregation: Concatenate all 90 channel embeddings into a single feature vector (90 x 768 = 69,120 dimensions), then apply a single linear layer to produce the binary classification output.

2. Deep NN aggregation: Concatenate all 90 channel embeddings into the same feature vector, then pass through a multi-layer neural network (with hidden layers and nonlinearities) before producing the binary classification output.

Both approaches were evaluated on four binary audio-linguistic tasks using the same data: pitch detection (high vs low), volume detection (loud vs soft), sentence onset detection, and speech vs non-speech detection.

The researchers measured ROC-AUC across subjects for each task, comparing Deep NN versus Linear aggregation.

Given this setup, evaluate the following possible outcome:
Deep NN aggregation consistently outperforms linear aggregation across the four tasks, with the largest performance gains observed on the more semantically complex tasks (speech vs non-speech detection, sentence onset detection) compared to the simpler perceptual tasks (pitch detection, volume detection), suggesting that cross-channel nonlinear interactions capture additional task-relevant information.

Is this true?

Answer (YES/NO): NO